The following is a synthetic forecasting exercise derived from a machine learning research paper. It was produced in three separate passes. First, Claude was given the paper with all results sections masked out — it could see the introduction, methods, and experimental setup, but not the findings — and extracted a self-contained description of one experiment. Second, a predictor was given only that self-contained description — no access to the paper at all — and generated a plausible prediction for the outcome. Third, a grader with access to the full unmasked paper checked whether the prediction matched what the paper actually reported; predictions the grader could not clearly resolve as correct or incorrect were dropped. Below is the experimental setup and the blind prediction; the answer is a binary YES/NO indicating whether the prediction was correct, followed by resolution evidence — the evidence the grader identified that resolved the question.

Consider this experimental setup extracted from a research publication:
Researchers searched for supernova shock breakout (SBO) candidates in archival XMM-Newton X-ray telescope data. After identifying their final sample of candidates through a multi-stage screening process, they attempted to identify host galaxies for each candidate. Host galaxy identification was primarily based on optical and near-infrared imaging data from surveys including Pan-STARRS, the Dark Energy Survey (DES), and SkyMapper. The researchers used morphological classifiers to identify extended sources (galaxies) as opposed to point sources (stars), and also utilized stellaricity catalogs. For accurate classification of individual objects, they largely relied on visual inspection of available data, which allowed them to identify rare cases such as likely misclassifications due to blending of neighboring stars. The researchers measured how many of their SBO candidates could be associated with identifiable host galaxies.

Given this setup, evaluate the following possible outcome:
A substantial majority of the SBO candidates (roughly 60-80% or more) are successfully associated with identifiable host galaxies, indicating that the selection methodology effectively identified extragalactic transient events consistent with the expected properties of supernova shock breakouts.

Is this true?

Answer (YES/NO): YES